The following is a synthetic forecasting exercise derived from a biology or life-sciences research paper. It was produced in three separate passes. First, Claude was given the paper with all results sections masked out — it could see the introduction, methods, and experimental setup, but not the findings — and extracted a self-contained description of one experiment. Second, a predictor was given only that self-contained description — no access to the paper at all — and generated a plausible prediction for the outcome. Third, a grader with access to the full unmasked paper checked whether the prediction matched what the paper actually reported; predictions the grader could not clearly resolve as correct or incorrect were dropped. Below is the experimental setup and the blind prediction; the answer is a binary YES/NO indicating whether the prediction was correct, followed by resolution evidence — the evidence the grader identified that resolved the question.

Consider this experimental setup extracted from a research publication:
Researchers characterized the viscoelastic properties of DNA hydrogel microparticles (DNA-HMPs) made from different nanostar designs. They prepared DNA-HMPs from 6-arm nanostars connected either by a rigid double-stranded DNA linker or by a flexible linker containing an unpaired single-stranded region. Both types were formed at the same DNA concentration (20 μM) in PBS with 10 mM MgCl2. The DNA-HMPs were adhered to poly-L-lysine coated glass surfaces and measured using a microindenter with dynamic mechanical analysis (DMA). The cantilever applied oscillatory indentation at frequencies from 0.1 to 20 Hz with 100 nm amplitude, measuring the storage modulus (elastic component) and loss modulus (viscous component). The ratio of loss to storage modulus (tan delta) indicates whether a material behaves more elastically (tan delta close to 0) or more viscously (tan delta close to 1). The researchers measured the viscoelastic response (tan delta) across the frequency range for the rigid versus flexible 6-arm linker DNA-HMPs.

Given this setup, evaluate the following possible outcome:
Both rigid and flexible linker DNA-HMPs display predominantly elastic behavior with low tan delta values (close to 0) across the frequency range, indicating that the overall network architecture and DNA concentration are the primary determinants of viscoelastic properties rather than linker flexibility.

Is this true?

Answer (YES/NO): NO